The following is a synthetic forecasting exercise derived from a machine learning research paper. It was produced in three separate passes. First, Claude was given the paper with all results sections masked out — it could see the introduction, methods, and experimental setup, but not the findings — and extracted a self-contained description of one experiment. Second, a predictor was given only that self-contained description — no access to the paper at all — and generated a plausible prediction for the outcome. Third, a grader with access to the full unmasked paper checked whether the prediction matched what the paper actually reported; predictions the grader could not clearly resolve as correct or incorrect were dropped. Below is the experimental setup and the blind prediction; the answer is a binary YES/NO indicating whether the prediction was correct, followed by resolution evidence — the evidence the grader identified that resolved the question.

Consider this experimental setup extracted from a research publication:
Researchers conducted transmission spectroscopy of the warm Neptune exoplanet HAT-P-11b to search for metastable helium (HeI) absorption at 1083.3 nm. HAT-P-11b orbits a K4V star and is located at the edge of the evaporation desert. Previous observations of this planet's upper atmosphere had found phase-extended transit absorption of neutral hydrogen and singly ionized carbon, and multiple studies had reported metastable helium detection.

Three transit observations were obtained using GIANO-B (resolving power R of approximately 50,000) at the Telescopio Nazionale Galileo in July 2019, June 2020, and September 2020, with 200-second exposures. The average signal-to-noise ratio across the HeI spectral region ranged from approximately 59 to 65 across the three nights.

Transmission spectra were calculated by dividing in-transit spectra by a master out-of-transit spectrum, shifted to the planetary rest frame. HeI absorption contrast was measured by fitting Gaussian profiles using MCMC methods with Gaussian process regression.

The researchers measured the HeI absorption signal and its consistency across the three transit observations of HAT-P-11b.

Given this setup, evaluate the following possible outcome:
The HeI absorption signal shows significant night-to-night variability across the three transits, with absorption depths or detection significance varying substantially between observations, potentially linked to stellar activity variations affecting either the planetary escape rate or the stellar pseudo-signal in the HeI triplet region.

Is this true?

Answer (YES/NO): NO